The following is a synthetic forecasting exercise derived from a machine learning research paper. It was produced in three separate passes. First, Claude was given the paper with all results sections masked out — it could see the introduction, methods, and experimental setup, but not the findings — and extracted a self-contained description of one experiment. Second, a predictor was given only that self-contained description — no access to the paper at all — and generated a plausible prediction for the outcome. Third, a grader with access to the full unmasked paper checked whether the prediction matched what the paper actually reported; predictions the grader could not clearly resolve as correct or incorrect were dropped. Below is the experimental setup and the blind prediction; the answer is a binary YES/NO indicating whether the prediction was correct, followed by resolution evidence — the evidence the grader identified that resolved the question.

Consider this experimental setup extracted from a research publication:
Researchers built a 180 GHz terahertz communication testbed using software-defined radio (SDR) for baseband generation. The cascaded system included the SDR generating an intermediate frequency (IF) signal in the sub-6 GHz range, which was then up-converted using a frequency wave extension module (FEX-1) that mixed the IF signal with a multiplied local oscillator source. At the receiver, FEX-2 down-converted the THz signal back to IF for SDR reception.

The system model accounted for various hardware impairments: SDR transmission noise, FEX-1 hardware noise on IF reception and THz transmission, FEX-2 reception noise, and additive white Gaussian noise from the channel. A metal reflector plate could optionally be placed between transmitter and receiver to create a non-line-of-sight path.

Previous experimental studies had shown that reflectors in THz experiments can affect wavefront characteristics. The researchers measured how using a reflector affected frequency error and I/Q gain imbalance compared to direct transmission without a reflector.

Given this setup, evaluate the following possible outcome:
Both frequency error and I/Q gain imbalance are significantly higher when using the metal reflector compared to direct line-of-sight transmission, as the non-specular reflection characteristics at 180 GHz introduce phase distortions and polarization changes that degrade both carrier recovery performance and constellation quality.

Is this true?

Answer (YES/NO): NO